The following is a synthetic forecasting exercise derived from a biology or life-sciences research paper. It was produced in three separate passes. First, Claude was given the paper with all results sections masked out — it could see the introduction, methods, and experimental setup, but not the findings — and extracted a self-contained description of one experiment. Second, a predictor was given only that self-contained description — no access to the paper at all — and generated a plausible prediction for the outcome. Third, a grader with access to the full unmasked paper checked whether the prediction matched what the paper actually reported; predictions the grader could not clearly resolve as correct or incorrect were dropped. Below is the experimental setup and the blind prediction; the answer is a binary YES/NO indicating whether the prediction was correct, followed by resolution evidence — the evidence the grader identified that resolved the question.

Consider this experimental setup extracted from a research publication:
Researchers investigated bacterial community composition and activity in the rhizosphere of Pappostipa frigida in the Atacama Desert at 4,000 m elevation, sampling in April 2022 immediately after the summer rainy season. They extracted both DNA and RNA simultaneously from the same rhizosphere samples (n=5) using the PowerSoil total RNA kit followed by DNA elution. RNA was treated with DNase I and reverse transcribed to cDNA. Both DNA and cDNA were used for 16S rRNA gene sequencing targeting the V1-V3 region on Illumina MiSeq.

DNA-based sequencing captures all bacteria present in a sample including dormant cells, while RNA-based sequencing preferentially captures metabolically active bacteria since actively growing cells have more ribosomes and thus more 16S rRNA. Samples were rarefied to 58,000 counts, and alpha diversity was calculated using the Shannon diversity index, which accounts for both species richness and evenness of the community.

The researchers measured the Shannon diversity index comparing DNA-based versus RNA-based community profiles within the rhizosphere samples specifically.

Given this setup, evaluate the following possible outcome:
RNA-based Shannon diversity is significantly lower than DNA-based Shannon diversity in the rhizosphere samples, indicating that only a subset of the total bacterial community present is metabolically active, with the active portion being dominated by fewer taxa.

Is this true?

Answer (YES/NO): NO